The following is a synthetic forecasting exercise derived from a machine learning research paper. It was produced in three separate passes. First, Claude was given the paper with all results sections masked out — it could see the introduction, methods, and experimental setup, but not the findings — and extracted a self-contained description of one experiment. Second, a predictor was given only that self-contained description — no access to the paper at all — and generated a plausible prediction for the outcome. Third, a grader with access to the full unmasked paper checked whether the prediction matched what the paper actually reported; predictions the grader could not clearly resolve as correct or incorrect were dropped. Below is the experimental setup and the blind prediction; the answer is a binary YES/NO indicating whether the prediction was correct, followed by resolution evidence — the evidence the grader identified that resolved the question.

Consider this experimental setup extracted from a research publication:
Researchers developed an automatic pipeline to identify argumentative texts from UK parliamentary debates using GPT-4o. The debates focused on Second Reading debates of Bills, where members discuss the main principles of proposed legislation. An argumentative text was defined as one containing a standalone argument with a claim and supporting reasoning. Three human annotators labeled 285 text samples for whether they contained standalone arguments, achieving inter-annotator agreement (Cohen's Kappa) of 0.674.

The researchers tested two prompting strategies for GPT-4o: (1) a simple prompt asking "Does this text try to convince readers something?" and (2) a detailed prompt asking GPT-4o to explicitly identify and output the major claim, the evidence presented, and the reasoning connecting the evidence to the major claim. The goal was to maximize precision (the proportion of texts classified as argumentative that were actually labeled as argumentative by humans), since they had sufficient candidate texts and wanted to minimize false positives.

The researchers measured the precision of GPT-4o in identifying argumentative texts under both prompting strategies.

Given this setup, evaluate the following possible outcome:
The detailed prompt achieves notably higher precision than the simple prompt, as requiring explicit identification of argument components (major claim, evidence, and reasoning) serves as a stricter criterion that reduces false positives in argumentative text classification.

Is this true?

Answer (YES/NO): YES